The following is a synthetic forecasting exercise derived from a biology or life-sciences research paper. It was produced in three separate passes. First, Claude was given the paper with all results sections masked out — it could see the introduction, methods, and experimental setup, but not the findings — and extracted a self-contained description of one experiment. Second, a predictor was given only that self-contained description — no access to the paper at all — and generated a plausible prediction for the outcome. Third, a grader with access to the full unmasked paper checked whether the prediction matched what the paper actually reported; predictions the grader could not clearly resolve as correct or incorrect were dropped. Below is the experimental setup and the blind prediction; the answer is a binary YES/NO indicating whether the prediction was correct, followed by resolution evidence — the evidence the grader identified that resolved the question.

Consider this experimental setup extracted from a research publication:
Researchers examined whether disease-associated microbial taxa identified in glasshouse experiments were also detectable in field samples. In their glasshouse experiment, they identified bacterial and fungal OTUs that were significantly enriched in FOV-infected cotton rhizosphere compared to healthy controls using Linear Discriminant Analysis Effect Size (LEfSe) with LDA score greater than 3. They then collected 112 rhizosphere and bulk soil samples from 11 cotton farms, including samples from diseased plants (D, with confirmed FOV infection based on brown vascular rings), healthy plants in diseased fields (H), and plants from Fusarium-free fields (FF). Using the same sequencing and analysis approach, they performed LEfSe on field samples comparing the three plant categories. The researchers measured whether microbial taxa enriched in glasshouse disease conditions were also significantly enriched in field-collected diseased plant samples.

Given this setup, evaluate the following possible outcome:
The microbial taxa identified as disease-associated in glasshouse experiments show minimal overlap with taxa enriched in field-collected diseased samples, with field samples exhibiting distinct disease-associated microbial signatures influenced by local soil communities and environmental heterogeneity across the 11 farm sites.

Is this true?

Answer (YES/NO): YES